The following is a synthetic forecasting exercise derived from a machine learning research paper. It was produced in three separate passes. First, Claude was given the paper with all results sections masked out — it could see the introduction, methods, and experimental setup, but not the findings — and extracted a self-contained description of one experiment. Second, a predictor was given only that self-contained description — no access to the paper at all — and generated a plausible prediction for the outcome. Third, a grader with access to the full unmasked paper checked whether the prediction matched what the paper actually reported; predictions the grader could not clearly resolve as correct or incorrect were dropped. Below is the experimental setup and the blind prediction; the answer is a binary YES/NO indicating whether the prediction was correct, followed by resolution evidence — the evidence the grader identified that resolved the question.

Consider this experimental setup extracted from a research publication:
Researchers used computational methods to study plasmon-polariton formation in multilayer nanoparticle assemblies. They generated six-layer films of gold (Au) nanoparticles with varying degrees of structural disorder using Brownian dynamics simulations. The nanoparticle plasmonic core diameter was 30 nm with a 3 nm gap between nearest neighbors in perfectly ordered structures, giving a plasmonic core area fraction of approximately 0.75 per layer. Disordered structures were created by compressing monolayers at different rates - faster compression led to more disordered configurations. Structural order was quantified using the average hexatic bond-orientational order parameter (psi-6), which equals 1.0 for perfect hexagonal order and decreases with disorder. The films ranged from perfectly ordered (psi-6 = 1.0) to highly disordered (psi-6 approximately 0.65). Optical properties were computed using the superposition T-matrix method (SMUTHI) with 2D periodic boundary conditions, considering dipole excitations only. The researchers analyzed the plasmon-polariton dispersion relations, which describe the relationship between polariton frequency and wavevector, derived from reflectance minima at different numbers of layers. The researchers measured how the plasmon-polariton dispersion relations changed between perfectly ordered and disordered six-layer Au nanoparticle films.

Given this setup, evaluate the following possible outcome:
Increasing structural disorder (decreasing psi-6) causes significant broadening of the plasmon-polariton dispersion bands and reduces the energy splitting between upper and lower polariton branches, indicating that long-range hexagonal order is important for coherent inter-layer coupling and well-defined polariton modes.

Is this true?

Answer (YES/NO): NO